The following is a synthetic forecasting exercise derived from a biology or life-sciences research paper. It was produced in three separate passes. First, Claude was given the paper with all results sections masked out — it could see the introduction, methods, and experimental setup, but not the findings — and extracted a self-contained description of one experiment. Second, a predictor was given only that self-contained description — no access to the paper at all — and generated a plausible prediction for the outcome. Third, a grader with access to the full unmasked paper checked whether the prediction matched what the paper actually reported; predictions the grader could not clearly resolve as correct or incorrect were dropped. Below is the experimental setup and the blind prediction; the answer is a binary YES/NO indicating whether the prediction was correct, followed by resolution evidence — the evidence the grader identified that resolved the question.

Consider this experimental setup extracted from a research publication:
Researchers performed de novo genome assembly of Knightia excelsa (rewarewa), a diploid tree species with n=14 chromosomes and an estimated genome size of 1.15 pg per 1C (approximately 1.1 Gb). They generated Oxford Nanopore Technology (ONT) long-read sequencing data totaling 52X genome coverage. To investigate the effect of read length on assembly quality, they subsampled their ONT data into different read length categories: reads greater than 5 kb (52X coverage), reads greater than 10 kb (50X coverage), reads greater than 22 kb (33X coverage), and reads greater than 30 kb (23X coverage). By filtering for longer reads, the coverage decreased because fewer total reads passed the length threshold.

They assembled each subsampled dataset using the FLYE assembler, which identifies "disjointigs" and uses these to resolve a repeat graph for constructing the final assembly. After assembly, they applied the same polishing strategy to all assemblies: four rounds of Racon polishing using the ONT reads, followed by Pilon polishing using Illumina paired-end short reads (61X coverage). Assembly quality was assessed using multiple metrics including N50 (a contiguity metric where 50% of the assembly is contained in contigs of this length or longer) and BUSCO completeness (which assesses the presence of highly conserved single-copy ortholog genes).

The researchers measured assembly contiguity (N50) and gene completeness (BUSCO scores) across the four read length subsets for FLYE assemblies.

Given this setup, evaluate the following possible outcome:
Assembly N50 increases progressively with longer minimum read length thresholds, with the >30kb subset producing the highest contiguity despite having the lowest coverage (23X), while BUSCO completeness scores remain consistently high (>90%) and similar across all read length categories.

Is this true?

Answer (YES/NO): NO